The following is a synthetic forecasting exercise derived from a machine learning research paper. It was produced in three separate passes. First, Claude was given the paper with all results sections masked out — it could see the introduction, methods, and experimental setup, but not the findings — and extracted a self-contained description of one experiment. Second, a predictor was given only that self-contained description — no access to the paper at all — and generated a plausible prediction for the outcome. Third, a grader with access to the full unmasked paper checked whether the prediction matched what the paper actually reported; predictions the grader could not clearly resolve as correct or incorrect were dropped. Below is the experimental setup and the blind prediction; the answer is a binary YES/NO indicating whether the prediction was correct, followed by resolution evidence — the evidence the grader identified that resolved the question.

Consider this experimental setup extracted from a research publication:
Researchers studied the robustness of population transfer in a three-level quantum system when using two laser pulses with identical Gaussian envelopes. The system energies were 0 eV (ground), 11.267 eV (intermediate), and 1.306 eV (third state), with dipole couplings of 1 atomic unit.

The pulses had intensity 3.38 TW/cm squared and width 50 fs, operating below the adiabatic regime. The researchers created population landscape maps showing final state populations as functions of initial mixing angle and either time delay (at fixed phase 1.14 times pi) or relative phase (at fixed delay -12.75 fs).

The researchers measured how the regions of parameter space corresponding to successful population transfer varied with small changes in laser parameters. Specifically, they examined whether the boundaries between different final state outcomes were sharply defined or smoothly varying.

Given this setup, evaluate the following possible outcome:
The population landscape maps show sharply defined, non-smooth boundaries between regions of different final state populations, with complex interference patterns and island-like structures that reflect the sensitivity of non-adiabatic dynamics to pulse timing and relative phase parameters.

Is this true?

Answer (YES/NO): NO